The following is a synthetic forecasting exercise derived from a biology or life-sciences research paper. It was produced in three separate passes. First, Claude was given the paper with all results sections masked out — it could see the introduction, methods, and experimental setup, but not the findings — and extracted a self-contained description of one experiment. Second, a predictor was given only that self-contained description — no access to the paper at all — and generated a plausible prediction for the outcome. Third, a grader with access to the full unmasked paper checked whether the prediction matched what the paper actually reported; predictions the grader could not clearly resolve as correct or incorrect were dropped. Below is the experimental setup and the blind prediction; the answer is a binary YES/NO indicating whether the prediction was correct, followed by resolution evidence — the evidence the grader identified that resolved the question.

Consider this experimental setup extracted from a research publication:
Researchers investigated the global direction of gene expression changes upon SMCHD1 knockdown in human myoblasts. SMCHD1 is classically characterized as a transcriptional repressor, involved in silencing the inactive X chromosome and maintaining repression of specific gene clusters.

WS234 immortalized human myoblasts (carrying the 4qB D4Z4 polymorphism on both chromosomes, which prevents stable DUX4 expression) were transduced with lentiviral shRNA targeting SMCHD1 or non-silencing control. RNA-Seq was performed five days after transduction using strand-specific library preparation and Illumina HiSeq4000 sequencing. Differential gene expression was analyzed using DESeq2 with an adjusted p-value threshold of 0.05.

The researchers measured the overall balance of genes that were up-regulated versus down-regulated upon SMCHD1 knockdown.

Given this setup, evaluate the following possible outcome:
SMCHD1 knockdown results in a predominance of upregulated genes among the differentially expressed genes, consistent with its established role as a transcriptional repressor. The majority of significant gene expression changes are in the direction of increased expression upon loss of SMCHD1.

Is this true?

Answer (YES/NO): NO